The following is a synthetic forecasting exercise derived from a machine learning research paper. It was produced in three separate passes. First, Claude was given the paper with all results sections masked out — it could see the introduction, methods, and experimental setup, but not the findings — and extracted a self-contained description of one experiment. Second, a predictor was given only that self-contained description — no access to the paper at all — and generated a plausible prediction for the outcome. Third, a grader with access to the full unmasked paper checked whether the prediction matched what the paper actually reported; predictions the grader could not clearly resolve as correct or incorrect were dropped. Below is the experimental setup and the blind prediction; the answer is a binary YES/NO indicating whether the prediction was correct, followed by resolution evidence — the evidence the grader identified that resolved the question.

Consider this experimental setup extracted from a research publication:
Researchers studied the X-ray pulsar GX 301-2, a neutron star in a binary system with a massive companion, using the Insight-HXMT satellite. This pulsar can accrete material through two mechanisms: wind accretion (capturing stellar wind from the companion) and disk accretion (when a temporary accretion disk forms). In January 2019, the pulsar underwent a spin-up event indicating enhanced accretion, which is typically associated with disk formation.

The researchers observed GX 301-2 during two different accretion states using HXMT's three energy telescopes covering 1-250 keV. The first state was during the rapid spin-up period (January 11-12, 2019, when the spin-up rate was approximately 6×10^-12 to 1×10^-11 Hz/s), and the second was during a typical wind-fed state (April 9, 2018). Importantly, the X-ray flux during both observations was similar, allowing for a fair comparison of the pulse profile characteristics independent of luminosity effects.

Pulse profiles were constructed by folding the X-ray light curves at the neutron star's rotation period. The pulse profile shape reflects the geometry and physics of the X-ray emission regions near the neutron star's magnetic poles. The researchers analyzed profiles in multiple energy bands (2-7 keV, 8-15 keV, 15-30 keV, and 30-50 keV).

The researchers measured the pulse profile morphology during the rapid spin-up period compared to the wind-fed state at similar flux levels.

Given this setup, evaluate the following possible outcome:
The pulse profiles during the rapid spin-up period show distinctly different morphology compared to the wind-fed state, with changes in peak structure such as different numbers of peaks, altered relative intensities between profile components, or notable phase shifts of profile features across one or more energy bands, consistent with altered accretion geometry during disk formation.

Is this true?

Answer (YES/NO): YES